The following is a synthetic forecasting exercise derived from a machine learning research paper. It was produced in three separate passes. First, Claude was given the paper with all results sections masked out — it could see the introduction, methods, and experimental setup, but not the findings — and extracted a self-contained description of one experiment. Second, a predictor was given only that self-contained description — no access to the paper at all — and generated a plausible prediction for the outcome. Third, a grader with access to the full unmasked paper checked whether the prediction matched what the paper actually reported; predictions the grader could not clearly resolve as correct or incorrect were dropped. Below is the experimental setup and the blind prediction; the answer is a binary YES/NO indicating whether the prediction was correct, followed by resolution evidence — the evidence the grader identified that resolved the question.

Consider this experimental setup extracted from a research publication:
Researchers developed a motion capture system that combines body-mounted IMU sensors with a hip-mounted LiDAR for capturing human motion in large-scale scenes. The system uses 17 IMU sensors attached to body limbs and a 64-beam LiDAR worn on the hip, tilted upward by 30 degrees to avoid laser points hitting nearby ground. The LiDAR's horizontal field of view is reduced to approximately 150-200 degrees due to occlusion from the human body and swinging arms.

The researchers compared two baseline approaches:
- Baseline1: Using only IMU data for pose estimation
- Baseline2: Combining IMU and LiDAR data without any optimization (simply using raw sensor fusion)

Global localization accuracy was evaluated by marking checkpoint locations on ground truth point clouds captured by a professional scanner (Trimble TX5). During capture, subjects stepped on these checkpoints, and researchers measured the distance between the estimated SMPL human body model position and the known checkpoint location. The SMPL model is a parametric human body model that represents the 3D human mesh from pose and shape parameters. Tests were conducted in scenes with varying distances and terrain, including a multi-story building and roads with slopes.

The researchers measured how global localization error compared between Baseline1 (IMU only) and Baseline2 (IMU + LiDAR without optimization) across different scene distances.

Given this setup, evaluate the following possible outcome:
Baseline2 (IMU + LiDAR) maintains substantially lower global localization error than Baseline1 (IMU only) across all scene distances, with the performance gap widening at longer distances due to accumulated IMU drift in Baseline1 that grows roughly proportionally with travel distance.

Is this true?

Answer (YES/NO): YES